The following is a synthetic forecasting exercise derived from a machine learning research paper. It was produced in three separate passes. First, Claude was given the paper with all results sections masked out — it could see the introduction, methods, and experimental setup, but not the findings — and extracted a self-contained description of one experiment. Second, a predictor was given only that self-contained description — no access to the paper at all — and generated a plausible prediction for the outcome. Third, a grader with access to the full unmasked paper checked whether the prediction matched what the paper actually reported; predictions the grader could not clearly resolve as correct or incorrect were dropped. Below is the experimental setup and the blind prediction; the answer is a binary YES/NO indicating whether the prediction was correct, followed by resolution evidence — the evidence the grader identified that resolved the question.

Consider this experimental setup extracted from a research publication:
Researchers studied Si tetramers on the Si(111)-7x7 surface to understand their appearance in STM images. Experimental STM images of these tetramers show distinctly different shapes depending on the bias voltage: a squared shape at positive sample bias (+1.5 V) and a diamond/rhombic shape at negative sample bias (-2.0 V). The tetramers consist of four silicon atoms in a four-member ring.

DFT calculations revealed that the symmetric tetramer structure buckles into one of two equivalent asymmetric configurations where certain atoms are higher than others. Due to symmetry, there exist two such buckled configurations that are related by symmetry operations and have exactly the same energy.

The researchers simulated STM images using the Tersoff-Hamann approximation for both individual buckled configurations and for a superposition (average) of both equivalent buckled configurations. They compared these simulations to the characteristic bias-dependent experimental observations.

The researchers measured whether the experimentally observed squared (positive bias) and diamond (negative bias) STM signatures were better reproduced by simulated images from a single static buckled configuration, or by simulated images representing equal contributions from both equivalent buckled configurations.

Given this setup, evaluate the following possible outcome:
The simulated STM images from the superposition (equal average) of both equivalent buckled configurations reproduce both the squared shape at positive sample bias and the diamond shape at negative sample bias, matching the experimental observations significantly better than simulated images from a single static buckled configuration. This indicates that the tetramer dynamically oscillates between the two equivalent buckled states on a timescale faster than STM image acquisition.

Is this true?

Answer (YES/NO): YES